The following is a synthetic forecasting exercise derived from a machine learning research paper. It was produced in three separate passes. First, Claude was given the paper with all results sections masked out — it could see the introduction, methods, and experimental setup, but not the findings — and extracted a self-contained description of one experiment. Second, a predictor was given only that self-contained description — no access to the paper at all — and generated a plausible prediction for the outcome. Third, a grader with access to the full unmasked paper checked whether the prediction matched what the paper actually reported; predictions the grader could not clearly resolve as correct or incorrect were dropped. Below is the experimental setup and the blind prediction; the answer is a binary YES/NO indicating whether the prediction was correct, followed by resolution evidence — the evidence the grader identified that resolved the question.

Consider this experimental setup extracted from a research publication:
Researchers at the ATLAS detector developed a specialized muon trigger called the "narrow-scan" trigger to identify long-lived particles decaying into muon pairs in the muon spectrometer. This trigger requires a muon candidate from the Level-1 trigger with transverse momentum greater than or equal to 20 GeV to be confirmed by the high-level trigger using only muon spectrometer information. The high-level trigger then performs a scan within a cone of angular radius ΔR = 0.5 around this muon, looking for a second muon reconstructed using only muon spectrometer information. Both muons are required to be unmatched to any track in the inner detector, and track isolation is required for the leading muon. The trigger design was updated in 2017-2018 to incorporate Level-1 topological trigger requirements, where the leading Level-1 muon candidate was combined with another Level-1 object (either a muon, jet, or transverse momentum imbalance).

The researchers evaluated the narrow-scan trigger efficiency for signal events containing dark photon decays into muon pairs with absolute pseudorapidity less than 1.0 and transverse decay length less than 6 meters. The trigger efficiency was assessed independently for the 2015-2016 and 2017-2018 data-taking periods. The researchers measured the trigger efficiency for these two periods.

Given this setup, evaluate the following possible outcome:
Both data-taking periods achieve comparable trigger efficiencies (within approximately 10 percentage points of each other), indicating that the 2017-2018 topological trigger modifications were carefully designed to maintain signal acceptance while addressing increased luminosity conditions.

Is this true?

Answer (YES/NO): NO